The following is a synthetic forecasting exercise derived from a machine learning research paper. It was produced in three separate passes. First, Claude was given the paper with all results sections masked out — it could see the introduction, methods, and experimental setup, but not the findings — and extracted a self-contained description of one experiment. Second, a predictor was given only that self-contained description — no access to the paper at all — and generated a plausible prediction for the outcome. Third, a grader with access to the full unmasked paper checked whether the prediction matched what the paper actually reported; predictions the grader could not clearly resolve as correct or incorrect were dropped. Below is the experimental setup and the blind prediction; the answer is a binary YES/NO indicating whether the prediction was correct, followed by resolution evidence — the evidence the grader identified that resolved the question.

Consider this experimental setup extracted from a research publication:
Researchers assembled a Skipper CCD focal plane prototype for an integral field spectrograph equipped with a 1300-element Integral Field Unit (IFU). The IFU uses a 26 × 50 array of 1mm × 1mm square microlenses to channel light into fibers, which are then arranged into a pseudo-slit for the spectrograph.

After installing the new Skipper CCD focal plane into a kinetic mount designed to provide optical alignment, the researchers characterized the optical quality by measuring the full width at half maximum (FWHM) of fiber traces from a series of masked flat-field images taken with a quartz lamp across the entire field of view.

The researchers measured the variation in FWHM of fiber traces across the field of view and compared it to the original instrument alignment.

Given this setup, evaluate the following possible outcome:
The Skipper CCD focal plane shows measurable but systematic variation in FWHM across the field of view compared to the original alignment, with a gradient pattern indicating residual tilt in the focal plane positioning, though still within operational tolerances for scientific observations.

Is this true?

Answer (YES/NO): NO